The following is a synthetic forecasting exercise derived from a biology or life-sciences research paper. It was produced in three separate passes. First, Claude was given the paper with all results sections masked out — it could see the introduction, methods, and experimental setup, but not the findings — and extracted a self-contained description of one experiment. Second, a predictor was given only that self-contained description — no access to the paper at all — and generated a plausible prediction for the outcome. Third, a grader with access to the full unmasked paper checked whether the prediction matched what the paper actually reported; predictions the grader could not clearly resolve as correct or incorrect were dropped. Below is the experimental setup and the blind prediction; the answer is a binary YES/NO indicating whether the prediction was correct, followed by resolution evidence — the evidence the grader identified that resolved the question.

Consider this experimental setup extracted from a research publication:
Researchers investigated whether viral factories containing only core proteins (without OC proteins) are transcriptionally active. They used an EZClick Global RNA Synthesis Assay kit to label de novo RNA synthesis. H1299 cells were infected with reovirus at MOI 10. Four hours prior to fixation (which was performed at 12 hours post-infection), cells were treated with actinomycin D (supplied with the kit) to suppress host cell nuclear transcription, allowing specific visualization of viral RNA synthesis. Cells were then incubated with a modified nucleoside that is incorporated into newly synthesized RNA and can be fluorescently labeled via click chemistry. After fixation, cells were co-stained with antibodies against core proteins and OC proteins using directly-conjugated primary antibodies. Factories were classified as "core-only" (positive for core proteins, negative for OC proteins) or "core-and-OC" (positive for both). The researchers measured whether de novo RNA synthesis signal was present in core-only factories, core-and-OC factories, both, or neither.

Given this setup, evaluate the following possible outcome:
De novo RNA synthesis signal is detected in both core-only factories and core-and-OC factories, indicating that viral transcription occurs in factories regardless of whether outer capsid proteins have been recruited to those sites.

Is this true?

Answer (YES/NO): YES